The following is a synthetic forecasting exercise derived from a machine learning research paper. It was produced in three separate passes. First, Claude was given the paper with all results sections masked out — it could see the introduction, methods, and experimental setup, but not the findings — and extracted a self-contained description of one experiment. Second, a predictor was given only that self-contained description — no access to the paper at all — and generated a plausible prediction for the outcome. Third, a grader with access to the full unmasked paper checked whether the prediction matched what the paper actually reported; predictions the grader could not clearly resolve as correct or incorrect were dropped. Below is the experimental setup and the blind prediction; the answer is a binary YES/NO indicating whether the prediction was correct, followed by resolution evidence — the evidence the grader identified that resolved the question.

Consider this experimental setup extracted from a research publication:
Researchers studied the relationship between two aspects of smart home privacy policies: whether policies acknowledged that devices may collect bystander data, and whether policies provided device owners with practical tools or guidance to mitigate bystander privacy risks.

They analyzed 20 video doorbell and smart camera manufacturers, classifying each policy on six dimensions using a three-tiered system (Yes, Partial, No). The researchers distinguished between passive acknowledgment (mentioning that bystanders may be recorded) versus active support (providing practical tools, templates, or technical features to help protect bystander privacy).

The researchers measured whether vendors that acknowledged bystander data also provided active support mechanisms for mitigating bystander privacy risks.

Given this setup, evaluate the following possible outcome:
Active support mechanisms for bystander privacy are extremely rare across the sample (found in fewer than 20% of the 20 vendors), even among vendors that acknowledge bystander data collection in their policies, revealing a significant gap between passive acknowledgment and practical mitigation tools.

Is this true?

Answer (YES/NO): NO